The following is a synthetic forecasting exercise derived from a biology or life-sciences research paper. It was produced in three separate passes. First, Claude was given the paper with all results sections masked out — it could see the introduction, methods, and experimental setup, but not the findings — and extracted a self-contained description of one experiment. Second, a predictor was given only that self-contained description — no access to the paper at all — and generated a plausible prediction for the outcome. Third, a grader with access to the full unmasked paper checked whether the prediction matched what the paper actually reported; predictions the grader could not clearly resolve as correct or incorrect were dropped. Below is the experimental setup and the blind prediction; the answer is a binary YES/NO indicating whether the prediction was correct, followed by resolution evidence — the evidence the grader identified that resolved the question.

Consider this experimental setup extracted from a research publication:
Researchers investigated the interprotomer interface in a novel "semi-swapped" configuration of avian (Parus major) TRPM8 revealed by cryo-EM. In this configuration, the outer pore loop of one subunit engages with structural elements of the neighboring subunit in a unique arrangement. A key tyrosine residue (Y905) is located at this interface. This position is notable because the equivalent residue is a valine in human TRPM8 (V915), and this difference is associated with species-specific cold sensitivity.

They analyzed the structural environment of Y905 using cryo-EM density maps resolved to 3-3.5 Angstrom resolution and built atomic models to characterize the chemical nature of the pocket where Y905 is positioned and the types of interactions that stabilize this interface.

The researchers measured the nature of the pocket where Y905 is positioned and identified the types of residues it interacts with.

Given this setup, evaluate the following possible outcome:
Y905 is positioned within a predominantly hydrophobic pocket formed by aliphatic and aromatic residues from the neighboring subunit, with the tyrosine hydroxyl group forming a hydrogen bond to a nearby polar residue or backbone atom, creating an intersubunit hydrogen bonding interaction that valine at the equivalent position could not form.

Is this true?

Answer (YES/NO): NO